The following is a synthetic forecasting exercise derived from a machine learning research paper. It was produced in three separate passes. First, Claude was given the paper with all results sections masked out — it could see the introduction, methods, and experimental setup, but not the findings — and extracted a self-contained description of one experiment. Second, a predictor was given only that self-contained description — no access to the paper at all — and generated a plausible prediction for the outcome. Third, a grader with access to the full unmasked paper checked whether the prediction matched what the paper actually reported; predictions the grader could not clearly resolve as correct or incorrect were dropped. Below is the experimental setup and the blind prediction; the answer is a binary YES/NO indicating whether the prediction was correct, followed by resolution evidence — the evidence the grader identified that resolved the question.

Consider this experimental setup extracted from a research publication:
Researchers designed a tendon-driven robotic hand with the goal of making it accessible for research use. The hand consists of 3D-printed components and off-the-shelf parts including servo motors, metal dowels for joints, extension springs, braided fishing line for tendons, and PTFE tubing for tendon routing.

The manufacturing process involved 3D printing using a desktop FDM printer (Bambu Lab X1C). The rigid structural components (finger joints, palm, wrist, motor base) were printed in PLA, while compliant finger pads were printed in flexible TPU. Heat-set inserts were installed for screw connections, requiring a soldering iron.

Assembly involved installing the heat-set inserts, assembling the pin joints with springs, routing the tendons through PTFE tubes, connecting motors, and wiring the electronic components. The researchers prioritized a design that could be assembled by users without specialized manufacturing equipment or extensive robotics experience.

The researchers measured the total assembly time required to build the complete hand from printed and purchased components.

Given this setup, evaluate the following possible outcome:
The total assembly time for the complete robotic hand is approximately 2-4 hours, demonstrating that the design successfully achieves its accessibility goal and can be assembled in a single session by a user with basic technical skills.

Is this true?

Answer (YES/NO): NO